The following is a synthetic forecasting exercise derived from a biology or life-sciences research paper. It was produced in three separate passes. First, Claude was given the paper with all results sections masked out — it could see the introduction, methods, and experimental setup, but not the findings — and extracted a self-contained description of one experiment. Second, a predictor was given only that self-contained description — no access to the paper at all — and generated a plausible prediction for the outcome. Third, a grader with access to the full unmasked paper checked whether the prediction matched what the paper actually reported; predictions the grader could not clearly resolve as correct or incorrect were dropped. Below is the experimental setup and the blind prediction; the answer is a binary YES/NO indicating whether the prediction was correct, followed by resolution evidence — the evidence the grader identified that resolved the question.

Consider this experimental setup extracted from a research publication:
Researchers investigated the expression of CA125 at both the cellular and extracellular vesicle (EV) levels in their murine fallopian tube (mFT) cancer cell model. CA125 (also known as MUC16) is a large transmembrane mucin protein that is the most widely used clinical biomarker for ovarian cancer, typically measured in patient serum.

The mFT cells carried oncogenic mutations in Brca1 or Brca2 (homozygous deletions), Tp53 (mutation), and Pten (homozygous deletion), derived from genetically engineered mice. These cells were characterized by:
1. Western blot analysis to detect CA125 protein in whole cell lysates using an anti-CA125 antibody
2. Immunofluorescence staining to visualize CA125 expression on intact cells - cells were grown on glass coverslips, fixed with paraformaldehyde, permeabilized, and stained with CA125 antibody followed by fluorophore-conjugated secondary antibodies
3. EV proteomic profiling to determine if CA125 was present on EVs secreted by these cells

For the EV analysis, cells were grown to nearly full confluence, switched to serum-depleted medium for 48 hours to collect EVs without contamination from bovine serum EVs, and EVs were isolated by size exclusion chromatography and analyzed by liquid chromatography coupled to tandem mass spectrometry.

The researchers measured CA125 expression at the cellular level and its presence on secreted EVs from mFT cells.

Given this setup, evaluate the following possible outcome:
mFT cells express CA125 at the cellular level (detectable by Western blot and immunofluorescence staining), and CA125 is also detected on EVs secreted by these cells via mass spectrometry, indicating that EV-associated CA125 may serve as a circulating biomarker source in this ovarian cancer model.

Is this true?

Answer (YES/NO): YES